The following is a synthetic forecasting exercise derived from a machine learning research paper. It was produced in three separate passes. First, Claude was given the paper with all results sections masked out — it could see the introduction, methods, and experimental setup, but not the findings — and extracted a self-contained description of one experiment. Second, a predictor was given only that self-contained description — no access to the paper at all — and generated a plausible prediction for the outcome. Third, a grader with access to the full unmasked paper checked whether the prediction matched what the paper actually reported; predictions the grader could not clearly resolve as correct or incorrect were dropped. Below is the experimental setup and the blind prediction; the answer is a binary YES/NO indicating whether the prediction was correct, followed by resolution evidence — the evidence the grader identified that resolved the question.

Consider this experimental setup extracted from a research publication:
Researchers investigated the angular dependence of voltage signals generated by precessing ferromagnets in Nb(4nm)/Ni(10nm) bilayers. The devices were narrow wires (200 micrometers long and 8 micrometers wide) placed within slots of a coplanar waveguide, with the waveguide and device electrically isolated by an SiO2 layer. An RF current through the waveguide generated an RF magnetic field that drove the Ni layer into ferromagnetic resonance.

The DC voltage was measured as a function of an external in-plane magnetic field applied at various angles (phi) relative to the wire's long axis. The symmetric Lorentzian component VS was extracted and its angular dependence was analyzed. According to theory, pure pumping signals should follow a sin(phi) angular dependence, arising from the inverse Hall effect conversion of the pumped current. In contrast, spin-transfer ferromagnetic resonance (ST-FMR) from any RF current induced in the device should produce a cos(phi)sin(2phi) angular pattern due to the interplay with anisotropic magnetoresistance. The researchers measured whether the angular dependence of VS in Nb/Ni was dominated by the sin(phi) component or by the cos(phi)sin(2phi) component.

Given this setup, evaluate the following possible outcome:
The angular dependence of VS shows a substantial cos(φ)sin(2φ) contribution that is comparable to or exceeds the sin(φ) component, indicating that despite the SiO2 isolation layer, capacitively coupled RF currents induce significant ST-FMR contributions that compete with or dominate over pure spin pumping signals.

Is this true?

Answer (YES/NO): NO